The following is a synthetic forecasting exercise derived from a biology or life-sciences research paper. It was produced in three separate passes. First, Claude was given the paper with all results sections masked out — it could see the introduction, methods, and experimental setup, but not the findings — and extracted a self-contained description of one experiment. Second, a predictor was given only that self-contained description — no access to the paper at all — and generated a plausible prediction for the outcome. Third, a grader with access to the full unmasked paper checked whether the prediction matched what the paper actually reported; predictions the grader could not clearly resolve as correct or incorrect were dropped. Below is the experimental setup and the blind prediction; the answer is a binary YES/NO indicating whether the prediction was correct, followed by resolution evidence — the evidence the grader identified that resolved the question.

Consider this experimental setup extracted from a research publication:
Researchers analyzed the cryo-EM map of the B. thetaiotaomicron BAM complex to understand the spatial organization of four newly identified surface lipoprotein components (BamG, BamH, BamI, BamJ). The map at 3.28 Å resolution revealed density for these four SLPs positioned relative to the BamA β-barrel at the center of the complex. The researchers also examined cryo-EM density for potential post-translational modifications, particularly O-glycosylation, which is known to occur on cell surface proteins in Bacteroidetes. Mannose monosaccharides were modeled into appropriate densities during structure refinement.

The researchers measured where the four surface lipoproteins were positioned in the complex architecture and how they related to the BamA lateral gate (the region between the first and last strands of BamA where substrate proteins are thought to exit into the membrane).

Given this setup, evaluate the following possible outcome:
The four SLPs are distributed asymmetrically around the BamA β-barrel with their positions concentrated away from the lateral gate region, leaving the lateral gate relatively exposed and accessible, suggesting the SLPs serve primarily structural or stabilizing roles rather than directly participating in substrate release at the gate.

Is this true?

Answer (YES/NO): NO